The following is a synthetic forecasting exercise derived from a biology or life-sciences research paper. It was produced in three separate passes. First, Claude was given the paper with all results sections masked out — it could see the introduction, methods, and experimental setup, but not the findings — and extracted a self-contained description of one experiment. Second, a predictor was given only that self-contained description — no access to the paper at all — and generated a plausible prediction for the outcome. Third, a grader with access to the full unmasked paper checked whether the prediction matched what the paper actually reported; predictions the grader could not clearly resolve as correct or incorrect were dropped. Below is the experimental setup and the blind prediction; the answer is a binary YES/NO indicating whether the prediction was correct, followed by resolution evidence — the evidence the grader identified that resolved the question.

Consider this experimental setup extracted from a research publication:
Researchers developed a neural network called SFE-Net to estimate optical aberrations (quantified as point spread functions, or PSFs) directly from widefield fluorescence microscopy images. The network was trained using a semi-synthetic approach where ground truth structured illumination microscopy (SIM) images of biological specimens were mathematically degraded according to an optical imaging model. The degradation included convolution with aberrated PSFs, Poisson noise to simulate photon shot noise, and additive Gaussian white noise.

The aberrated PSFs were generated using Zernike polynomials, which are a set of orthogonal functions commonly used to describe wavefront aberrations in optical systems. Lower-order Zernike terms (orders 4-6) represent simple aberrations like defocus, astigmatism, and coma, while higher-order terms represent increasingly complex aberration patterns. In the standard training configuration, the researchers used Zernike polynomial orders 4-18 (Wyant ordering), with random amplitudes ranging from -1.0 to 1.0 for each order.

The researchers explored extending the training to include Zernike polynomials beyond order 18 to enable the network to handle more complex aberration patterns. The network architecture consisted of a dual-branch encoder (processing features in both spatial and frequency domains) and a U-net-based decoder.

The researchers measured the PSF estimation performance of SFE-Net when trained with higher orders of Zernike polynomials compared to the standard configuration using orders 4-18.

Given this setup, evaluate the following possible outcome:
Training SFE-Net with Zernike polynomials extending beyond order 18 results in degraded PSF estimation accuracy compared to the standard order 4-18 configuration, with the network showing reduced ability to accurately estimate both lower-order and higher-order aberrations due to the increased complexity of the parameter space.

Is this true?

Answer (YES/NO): NO